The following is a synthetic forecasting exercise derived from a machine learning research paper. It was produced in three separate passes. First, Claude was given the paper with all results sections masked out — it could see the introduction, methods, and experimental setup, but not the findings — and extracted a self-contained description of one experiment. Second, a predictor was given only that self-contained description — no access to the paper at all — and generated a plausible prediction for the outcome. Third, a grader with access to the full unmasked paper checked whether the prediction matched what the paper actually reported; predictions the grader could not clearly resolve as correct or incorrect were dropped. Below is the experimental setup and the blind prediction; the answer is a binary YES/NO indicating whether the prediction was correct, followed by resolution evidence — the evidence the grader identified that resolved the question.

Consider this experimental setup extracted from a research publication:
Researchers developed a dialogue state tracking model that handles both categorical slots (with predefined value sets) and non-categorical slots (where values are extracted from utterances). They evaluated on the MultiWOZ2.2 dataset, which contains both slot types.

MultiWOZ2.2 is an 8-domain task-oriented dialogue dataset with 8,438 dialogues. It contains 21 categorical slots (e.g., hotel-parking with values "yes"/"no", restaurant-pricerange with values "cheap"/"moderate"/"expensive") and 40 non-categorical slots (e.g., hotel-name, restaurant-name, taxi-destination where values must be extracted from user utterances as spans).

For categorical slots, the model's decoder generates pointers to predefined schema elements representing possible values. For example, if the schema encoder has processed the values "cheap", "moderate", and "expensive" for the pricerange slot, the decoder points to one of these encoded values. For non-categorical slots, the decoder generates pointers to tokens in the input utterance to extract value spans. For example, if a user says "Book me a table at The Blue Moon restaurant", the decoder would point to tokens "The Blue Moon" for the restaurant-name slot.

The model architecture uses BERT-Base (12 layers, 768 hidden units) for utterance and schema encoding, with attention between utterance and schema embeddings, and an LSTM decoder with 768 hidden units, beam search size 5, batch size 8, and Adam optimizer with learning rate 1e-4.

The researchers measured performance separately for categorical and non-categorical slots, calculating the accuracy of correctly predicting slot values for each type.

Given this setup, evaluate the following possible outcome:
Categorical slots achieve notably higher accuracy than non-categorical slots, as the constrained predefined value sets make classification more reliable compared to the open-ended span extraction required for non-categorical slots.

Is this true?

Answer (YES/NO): YES